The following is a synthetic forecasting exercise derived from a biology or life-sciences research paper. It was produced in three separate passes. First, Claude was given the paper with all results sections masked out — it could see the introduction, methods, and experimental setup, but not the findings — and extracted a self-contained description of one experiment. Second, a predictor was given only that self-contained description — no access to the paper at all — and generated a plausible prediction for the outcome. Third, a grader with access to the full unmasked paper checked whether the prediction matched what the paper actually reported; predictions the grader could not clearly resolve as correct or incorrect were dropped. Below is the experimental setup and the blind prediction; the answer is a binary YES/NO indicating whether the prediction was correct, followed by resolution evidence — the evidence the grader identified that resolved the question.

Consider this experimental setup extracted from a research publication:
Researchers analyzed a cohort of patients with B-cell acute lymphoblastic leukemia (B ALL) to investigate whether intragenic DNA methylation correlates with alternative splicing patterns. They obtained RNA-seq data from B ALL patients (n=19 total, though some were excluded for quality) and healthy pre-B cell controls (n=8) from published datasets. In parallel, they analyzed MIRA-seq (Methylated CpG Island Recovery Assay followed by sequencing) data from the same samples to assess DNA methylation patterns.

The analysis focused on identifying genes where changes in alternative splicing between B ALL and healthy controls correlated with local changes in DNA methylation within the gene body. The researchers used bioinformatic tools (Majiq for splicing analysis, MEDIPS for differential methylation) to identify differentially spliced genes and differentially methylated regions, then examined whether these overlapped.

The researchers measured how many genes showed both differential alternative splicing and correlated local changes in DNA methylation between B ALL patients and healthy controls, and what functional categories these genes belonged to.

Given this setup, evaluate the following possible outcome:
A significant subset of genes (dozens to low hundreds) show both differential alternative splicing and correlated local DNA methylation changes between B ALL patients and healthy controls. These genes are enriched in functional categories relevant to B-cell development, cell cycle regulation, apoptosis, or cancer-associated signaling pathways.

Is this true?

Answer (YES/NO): NO